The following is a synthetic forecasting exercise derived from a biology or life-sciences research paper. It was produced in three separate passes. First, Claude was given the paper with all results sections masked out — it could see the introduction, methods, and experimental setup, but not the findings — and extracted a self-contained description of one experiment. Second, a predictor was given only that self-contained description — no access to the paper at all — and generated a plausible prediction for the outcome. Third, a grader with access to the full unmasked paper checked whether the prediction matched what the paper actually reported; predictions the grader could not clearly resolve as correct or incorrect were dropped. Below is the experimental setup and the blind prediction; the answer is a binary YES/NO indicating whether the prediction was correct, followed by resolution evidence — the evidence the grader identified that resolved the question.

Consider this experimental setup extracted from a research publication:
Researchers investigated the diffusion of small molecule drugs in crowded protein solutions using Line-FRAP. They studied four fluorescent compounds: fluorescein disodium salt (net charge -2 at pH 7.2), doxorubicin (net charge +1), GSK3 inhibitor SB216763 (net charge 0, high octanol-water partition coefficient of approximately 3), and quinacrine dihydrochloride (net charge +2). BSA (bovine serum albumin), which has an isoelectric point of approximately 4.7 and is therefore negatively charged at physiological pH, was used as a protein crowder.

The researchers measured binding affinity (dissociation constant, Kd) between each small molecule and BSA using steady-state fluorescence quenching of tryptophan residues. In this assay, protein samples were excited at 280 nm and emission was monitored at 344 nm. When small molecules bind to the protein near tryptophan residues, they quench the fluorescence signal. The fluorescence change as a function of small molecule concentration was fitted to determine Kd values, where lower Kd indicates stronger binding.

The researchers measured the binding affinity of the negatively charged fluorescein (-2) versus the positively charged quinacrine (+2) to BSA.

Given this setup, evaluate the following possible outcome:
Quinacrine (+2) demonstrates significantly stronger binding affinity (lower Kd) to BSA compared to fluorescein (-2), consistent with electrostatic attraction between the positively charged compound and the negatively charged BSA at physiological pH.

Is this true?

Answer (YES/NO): NO